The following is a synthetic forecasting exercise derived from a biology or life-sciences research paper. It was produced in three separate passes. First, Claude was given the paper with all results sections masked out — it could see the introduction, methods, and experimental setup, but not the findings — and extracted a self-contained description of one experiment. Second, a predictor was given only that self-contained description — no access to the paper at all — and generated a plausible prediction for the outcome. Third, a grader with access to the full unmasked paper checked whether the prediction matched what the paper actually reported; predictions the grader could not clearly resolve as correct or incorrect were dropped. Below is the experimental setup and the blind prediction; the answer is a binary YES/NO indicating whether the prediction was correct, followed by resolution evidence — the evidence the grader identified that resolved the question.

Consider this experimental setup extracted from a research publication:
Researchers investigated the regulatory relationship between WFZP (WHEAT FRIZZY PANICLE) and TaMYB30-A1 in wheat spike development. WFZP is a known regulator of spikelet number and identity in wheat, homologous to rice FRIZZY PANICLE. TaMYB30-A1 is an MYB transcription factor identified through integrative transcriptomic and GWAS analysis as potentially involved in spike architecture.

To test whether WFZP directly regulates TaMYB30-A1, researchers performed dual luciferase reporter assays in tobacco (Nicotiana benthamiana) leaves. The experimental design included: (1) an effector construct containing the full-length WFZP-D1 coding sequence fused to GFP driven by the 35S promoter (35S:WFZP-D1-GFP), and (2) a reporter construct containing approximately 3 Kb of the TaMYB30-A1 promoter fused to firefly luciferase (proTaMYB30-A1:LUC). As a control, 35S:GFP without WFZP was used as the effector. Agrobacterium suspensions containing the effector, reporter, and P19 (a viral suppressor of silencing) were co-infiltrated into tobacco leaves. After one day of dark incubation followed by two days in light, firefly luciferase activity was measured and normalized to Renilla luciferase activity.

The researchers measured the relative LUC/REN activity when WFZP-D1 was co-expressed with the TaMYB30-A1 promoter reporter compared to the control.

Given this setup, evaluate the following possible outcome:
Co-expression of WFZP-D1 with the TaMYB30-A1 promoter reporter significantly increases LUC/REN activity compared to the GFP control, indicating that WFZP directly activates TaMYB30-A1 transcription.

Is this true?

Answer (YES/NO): NO